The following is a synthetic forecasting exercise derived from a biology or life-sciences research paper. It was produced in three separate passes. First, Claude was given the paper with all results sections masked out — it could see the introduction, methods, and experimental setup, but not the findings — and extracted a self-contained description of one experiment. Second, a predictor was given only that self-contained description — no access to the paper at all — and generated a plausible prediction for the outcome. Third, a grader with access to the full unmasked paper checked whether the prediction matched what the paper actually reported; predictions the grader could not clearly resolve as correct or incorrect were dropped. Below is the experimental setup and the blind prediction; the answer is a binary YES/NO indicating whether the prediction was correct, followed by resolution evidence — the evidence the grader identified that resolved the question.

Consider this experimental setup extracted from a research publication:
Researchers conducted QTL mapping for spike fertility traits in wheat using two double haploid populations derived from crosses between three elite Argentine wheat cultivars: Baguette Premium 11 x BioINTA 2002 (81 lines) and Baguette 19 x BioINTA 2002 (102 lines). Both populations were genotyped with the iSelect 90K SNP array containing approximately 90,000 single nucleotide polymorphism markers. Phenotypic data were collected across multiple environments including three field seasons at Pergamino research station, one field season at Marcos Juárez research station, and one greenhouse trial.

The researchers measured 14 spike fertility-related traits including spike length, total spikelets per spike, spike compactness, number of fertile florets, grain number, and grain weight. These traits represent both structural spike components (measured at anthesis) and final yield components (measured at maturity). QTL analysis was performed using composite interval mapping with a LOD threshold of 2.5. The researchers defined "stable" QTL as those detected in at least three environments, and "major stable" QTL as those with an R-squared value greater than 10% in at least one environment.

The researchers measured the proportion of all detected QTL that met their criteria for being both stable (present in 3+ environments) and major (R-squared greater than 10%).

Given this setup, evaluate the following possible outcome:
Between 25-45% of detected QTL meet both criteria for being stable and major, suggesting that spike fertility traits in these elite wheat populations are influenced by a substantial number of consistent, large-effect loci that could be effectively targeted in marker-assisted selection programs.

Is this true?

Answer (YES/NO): NO